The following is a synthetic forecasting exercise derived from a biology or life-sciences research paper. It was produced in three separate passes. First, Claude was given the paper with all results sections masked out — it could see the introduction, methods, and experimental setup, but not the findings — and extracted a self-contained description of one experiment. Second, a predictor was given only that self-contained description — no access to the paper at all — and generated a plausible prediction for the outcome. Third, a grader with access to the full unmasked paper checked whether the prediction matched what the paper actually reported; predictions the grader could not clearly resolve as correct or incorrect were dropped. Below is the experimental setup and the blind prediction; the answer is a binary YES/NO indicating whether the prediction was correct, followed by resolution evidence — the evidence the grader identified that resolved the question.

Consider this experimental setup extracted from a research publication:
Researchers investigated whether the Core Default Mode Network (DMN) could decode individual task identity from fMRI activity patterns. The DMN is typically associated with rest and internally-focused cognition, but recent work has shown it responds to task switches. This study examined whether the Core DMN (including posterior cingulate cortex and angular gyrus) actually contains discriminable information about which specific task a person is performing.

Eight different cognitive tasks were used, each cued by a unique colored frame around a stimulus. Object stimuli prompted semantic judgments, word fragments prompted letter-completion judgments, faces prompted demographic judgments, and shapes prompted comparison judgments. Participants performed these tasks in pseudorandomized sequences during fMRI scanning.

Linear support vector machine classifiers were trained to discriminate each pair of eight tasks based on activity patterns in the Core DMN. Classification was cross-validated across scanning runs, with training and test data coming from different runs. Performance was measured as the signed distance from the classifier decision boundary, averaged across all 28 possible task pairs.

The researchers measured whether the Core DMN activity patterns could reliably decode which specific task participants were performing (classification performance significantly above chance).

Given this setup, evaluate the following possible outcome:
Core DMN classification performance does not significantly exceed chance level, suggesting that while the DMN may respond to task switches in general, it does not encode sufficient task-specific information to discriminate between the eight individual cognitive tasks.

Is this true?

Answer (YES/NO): NO